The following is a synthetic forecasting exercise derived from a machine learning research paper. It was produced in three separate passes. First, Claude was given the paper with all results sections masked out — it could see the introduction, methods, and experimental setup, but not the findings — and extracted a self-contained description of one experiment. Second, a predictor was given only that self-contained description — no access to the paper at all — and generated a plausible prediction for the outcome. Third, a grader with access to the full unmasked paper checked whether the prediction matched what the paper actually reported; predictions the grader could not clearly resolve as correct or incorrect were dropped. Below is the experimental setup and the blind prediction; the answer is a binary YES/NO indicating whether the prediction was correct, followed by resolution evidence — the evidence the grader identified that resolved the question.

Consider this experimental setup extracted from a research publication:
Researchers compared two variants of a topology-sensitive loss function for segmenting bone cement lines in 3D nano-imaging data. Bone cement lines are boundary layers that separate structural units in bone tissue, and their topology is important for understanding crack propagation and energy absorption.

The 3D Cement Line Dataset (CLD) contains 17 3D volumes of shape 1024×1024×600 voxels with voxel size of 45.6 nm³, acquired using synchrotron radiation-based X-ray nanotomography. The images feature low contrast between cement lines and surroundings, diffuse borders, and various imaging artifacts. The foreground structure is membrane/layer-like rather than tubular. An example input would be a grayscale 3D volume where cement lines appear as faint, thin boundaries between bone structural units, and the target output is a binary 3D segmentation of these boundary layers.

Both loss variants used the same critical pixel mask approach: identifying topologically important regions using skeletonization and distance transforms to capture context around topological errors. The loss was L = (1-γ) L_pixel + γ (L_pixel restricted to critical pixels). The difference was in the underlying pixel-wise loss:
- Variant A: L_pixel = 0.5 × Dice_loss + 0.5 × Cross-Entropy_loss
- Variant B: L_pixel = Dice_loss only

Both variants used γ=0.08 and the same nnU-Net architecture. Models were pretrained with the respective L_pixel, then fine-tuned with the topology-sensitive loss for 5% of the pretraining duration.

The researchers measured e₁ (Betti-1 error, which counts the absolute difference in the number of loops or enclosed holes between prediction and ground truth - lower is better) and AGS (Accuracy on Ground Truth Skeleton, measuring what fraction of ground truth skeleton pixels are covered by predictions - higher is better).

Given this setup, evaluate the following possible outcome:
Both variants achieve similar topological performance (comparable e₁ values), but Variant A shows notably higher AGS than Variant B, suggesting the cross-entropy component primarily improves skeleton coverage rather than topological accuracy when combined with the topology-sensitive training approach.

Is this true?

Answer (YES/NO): NO